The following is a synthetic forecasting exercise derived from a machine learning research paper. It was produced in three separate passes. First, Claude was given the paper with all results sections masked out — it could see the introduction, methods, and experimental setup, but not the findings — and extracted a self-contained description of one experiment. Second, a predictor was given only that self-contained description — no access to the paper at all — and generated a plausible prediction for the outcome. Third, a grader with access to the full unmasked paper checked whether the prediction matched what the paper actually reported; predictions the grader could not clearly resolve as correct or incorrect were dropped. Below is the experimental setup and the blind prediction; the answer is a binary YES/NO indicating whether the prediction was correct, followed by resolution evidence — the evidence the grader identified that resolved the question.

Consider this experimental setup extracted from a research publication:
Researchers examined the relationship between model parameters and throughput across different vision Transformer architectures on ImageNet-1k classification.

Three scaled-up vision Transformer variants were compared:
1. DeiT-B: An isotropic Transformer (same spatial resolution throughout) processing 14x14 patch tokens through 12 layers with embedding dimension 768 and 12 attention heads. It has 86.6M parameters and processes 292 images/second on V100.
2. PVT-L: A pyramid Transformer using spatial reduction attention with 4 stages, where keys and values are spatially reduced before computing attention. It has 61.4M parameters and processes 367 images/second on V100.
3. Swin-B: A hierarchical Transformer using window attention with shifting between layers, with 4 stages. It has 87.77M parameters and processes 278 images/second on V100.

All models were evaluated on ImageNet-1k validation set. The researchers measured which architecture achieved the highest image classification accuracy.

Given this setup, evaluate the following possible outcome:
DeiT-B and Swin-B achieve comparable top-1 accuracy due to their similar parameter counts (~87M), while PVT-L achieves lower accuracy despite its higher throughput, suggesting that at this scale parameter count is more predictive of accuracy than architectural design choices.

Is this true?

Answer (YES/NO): NO